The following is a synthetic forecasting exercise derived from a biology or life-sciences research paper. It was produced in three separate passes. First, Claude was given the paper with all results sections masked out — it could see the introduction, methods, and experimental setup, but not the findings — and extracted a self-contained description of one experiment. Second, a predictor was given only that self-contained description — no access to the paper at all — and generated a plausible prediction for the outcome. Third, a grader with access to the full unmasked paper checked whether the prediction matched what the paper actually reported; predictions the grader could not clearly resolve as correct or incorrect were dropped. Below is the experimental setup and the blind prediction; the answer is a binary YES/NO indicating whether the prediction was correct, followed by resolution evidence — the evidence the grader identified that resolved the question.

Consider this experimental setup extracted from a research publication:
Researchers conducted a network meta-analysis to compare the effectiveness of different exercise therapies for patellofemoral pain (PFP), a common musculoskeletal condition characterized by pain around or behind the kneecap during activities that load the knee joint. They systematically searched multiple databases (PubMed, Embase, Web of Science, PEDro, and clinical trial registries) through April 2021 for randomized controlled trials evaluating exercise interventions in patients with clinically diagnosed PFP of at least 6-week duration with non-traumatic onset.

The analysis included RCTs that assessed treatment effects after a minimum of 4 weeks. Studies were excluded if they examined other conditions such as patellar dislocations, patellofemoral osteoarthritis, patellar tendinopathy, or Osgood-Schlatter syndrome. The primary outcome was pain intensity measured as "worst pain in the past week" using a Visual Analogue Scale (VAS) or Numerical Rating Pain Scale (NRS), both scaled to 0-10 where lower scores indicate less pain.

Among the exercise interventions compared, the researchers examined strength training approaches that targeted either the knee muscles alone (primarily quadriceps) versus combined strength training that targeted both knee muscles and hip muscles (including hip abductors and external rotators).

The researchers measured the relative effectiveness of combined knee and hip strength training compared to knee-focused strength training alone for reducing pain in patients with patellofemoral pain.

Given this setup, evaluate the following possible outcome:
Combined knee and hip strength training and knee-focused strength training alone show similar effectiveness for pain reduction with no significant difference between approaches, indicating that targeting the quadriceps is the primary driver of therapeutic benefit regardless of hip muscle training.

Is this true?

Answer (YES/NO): NO